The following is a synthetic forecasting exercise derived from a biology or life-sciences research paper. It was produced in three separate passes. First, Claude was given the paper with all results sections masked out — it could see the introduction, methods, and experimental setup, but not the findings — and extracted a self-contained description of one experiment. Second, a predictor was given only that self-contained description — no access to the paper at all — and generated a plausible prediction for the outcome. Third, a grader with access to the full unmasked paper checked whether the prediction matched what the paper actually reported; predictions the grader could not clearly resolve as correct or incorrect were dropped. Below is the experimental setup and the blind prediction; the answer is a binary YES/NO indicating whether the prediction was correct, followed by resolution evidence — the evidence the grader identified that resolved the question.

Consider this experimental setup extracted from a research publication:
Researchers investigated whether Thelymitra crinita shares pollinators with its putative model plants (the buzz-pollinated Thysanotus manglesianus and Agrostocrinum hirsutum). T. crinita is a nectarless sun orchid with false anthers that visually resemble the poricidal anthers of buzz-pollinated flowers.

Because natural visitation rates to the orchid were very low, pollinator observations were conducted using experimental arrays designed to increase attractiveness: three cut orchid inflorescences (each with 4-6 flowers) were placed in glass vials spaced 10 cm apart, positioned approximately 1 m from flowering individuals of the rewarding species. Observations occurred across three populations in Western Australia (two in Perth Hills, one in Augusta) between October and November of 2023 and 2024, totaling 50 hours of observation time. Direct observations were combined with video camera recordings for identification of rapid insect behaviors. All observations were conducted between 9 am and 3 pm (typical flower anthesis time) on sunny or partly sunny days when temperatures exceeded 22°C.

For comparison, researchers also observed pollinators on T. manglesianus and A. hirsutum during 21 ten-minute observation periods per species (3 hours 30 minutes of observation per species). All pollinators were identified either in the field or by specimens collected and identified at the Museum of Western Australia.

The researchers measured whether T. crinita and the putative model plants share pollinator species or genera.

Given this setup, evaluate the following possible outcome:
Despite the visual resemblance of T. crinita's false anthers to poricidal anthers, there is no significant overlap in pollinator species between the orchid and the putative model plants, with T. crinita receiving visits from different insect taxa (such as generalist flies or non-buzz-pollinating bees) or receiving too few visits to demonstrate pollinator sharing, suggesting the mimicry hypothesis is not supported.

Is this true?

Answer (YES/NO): NO